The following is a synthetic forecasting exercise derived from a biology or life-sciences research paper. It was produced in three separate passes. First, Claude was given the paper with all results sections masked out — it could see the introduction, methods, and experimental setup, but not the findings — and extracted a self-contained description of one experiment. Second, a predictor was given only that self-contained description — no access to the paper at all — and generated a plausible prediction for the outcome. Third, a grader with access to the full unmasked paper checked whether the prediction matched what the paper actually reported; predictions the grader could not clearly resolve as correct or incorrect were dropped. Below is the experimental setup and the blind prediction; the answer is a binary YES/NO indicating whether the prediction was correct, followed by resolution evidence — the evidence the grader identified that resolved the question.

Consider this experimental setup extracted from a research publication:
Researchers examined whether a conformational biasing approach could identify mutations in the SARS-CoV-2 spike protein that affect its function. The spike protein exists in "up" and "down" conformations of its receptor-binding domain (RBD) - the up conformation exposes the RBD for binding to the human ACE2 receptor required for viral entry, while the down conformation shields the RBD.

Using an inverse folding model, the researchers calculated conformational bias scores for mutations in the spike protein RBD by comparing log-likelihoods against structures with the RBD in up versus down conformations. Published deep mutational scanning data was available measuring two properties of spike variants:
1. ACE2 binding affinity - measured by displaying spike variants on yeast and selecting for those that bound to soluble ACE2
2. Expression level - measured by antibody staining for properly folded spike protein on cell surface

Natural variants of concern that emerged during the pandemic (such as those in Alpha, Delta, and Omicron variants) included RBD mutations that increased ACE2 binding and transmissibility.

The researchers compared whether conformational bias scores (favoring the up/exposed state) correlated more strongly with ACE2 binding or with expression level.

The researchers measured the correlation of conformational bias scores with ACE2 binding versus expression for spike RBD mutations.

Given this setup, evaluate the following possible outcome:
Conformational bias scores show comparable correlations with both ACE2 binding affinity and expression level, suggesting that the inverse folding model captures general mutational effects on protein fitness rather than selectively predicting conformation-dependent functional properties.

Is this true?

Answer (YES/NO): NO